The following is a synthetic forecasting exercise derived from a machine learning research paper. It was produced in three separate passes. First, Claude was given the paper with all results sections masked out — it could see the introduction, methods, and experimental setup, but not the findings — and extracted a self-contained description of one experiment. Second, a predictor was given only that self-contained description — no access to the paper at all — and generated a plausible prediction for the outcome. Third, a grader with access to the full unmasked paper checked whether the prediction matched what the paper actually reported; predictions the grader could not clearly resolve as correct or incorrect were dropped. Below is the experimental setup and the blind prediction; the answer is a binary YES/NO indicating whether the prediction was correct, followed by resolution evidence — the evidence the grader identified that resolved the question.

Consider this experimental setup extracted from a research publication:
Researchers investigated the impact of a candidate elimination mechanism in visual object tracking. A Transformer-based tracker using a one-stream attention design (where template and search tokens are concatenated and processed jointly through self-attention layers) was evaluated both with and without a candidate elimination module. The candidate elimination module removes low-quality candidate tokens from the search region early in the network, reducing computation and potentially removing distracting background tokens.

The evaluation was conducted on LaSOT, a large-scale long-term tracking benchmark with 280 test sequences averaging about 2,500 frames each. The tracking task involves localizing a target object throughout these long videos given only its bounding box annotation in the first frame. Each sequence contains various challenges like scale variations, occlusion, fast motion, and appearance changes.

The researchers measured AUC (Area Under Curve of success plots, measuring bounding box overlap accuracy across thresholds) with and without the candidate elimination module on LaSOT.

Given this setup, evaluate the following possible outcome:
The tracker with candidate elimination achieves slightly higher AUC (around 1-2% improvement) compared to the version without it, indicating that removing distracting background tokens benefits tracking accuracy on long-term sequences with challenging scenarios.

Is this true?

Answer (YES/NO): NO